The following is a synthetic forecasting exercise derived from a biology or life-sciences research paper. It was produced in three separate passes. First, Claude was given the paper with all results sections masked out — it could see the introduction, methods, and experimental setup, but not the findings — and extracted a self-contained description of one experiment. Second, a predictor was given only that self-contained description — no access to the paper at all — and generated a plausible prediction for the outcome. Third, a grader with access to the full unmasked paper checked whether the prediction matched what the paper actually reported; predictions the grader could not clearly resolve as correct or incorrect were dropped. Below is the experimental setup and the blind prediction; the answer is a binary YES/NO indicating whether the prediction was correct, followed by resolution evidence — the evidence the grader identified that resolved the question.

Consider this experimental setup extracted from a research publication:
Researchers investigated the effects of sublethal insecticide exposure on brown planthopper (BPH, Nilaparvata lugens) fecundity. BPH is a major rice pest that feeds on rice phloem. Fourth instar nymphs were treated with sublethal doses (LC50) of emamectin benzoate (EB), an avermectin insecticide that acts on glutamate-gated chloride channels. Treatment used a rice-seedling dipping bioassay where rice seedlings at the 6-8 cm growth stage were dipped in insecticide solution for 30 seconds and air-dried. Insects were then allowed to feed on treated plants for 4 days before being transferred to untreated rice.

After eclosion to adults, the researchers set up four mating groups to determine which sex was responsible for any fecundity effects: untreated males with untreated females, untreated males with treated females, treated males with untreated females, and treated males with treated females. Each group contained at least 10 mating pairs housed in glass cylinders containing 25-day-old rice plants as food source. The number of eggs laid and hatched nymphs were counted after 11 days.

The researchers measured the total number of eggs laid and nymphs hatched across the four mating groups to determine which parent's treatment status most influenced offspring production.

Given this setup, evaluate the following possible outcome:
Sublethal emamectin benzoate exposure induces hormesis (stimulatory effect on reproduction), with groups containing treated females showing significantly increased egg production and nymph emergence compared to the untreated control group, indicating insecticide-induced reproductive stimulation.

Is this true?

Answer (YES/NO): YES